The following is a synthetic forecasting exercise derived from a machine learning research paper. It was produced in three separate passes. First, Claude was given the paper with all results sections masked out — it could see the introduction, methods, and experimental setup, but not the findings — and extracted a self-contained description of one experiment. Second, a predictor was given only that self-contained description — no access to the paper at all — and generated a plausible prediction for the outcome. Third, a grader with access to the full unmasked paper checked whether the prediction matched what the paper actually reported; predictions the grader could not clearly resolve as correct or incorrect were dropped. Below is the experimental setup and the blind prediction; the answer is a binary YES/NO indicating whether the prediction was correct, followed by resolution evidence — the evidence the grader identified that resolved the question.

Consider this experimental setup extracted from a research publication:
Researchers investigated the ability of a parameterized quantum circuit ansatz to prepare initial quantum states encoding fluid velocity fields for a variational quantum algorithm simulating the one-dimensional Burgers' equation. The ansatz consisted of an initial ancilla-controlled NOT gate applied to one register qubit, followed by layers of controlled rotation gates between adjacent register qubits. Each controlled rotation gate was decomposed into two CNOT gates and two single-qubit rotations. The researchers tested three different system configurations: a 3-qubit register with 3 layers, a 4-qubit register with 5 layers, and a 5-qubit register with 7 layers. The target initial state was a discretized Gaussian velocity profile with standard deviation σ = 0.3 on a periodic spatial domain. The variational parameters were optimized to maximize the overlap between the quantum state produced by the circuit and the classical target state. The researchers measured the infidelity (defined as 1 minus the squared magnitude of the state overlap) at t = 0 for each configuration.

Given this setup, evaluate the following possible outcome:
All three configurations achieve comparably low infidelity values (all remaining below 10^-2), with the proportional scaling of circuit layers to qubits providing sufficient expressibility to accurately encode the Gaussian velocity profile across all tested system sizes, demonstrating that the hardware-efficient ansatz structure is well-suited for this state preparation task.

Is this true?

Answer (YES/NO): YES